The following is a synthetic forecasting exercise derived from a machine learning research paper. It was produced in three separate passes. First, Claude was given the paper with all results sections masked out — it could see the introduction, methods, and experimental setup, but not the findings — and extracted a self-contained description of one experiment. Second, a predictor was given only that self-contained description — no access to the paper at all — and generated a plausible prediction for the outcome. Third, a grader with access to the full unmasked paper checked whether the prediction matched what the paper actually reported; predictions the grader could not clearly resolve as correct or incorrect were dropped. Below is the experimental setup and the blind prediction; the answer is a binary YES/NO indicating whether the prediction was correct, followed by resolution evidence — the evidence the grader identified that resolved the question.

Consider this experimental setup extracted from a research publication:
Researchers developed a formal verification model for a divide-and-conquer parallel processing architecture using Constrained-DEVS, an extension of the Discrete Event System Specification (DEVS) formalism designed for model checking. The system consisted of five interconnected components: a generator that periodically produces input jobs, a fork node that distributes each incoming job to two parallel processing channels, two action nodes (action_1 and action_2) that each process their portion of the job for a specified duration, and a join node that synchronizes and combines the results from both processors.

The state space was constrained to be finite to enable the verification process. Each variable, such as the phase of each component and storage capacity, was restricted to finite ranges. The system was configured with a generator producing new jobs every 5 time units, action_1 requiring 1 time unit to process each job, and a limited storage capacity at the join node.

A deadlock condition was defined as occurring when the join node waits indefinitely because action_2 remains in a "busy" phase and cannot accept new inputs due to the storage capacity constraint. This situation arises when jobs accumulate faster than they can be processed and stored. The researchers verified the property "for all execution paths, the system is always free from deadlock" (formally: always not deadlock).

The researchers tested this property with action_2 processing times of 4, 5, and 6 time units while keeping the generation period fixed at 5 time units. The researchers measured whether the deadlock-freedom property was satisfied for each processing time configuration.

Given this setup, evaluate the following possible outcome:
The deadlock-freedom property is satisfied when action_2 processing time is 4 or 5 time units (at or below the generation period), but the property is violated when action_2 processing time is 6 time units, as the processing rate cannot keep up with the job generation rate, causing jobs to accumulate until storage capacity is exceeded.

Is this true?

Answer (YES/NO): NO